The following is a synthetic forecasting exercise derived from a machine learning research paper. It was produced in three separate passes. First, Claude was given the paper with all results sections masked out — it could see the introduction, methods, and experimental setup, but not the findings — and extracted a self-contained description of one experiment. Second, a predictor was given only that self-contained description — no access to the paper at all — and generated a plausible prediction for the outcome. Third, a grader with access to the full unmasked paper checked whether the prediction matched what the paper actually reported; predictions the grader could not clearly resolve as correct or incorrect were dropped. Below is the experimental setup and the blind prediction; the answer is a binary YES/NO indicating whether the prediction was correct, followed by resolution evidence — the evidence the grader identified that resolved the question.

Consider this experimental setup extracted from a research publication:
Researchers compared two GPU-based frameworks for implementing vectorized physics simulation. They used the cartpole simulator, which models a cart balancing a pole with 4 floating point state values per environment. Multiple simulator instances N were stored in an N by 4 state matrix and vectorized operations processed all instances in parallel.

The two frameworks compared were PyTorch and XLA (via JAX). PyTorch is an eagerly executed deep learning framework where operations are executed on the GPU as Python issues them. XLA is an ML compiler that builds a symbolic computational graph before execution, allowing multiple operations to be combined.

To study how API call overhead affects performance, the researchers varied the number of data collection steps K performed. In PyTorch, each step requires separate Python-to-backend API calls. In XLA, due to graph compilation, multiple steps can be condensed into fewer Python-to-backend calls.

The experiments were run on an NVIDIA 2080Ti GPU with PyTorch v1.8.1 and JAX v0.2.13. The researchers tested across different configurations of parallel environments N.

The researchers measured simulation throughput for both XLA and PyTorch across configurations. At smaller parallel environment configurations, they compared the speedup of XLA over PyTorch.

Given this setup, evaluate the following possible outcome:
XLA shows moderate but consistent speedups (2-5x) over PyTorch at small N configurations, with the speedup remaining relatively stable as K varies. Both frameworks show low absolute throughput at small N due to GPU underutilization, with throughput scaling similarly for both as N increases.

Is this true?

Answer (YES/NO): NO